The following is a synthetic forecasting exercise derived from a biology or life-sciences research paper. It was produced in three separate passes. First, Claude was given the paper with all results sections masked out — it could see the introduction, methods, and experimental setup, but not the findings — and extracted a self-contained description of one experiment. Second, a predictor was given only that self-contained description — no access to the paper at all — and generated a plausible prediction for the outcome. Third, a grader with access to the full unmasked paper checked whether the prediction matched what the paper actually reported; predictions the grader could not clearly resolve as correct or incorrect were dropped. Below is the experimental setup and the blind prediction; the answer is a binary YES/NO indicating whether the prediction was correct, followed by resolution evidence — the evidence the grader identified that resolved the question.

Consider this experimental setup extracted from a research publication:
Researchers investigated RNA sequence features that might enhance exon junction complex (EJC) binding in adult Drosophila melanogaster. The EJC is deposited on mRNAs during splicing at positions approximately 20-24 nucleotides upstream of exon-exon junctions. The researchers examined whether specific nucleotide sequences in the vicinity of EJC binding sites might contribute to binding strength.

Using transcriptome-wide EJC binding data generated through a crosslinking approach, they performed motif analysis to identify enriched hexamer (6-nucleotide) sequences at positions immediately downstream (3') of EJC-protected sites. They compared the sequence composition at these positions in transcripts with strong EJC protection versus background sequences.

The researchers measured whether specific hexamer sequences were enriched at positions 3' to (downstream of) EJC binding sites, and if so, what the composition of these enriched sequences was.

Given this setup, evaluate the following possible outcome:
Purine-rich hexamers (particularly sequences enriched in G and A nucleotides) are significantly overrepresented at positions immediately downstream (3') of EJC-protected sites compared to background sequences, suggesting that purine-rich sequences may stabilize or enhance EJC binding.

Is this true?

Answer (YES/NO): NO